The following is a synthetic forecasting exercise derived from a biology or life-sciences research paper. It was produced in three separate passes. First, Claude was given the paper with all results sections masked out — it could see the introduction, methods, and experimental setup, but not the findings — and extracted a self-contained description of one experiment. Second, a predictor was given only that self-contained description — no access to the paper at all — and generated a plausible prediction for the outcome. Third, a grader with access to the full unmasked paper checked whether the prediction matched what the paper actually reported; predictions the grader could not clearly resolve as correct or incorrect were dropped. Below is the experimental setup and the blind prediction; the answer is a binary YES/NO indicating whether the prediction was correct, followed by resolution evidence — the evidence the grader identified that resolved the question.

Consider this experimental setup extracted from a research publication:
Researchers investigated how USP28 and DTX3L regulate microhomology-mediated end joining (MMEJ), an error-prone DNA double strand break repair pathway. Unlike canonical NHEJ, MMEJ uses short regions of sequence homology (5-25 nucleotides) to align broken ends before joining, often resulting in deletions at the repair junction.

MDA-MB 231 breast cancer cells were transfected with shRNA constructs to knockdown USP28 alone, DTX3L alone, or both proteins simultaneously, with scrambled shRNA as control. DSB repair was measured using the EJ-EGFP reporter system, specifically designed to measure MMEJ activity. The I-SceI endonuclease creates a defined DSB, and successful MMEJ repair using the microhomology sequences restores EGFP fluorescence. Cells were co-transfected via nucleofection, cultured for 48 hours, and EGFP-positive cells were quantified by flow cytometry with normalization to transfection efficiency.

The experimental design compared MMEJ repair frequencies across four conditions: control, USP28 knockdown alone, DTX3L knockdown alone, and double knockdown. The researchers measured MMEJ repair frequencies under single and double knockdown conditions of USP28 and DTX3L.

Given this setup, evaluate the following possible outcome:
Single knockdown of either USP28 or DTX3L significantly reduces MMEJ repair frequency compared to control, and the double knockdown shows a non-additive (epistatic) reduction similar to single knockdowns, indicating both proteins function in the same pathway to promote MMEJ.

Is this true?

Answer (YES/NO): NO